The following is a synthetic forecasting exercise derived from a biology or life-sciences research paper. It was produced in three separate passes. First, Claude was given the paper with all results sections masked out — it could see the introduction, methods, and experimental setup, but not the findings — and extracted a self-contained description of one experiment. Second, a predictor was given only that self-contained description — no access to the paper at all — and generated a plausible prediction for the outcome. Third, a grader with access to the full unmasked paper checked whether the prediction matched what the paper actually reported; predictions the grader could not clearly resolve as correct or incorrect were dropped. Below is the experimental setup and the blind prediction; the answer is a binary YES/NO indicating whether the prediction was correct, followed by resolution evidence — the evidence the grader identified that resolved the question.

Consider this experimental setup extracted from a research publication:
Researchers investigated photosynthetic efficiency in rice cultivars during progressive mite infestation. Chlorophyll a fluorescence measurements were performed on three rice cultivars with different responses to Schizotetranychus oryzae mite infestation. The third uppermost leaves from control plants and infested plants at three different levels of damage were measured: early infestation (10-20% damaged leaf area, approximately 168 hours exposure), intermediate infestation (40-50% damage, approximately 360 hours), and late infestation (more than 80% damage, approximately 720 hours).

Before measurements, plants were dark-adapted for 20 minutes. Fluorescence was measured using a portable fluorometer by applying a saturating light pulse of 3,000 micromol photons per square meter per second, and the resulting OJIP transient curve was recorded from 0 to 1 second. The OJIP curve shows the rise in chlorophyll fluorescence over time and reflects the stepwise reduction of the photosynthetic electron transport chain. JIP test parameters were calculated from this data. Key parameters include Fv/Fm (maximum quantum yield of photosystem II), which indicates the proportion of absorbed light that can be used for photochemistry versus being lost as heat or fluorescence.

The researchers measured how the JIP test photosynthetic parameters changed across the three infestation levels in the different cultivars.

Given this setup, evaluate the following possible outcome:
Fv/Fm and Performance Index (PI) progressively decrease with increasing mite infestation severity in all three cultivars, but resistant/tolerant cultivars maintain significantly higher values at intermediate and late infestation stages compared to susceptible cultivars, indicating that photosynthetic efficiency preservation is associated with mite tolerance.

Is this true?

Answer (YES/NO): NO